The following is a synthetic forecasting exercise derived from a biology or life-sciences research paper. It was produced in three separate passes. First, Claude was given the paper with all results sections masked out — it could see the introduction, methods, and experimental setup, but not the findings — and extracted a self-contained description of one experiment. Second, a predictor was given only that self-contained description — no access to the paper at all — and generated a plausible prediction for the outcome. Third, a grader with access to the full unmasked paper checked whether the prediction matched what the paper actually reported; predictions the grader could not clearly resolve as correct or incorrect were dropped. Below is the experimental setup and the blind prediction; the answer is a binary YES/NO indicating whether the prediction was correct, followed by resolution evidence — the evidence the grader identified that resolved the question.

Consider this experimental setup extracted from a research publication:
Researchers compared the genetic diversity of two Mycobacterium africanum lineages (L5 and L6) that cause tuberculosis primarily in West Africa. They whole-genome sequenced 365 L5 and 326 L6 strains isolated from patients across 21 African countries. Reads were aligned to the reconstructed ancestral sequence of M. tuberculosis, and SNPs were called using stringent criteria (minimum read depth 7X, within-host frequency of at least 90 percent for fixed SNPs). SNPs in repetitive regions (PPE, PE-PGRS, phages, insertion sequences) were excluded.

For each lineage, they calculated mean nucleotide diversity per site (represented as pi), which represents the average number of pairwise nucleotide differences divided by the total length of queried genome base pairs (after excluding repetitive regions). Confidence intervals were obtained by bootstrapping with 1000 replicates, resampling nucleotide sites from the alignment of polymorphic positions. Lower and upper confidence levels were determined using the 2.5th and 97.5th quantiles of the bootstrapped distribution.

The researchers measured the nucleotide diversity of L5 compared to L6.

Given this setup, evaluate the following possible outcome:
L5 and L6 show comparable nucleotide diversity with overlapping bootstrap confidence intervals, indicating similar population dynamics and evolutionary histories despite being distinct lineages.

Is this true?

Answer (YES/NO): NO